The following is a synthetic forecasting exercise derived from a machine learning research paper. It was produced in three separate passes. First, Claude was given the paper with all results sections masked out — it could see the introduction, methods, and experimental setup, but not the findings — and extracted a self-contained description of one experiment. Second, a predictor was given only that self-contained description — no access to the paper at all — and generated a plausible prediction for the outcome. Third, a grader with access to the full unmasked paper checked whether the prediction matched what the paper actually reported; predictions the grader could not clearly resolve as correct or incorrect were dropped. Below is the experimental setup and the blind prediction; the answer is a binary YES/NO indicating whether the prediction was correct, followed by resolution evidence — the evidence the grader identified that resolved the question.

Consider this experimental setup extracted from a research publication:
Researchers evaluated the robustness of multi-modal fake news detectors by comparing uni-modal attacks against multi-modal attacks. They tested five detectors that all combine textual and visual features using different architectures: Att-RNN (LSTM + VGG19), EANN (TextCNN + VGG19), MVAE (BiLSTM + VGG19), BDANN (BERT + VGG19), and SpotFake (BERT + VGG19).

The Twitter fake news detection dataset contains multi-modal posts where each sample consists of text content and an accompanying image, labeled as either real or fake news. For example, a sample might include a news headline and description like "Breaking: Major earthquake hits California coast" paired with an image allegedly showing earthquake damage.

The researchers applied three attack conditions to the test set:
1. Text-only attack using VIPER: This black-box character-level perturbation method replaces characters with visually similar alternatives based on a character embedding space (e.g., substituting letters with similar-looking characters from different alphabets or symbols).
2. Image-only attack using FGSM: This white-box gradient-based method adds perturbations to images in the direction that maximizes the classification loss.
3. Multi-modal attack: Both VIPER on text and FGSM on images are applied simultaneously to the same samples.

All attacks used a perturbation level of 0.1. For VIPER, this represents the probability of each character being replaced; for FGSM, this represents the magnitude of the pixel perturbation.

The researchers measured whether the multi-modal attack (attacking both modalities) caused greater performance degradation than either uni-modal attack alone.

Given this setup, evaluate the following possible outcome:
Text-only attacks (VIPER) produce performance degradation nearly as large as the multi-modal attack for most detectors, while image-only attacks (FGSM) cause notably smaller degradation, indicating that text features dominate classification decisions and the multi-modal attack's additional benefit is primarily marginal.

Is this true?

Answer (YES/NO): NO